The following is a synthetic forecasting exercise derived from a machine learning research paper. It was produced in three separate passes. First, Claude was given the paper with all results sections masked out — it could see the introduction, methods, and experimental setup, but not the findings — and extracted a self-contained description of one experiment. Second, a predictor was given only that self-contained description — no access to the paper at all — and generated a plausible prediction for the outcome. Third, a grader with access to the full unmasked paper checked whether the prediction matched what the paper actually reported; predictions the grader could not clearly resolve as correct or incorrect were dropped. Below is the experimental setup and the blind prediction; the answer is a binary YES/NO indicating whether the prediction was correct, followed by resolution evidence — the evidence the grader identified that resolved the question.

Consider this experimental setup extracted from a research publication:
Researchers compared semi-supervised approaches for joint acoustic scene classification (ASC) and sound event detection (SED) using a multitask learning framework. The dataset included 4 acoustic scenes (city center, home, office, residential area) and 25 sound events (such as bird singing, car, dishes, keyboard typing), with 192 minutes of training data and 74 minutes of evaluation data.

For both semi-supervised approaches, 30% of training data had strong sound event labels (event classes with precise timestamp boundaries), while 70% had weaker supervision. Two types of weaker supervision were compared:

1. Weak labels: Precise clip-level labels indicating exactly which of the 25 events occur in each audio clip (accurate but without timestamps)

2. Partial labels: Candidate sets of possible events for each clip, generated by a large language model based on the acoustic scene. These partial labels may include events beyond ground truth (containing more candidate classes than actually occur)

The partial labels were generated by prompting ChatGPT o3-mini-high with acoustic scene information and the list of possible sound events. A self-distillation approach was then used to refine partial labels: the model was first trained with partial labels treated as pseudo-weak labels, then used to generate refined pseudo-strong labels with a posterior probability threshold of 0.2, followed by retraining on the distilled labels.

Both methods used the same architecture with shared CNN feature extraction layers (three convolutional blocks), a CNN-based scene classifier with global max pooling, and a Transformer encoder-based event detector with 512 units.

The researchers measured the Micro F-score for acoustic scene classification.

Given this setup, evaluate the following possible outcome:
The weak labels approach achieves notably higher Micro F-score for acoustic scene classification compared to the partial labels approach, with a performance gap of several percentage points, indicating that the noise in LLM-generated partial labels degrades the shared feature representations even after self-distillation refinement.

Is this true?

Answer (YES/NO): NO